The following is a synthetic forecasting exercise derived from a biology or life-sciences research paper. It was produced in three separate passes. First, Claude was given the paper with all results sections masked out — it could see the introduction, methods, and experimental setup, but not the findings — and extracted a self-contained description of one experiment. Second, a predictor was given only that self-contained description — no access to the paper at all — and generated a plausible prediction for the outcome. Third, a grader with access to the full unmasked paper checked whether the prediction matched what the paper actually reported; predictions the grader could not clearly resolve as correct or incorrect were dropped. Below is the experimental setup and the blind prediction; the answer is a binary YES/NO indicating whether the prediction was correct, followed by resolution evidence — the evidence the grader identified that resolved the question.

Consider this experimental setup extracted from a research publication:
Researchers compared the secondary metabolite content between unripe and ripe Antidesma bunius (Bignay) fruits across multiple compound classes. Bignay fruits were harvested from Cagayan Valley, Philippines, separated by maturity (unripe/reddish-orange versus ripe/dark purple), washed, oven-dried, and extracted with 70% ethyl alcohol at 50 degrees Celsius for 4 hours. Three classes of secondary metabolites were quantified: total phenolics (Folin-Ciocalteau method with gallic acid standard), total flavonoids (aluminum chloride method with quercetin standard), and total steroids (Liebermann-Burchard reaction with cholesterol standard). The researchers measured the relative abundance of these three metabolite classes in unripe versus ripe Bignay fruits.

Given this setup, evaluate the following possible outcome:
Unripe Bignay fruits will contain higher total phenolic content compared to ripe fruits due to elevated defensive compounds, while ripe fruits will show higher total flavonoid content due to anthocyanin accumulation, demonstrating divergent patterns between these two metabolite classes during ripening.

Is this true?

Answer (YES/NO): NO